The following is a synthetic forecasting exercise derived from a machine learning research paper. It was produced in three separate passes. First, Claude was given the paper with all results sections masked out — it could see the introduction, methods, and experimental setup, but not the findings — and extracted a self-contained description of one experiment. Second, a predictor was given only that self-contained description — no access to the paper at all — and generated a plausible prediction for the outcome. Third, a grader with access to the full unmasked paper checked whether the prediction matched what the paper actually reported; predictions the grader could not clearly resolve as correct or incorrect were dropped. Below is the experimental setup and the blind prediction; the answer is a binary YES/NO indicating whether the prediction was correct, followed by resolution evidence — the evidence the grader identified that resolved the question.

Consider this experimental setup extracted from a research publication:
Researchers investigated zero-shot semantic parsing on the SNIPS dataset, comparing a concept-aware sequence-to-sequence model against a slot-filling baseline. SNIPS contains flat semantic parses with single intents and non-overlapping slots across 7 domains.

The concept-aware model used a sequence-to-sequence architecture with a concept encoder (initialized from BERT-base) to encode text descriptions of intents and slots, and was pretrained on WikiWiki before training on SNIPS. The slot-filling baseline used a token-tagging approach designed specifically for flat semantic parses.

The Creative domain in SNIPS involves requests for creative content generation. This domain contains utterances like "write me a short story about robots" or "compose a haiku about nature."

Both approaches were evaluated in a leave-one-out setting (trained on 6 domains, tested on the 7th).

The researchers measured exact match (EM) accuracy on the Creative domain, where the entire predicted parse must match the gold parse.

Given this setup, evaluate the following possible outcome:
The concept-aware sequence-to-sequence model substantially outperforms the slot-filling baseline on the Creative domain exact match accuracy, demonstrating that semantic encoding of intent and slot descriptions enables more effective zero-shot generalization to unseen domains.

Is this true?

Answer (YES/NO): NO